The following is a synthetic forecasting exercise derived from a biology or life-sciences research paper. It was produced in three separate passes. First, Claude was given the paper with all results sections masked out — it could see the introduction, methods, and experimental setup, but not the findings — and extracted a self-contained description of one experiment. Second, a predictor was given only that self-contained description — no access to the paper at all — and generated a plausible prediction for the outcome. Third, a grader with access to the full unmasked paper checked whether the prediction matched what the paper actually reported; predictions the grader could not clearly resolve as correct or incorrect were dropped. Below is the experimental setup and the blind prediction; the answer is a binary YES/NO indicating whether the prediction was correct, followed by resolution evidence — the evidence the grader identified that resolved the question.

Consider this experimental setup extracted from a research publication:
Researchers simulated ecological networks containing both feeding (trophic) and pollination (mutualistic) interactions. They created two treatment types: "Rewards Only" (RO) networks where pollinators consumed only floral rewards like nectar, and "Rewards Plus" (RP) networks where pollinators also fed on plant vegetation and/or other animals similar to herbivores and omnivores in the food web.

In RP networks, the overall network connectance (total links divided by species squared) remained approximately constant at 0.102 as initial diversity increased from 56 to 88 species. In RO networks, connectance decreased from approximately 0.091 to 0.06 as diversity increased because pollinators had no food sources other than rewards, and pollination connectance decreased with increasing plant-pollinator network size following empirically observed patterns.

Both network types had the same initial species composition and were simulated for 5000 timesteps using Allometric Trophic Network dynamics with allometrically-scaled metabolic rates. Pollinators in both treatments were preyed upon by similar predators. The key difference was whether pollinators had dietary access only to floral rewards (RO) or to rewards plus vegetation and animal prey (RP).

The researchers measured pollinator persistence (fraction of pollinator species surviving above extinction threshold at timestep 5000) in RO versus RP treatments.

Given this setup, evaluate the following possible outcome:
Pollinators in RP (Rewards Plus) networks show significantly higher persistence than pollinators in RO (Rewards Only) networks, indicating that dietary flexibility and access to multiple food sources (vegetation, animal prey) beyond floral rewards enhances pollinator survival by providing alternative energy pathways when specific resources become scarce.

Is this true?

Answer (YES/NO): NO